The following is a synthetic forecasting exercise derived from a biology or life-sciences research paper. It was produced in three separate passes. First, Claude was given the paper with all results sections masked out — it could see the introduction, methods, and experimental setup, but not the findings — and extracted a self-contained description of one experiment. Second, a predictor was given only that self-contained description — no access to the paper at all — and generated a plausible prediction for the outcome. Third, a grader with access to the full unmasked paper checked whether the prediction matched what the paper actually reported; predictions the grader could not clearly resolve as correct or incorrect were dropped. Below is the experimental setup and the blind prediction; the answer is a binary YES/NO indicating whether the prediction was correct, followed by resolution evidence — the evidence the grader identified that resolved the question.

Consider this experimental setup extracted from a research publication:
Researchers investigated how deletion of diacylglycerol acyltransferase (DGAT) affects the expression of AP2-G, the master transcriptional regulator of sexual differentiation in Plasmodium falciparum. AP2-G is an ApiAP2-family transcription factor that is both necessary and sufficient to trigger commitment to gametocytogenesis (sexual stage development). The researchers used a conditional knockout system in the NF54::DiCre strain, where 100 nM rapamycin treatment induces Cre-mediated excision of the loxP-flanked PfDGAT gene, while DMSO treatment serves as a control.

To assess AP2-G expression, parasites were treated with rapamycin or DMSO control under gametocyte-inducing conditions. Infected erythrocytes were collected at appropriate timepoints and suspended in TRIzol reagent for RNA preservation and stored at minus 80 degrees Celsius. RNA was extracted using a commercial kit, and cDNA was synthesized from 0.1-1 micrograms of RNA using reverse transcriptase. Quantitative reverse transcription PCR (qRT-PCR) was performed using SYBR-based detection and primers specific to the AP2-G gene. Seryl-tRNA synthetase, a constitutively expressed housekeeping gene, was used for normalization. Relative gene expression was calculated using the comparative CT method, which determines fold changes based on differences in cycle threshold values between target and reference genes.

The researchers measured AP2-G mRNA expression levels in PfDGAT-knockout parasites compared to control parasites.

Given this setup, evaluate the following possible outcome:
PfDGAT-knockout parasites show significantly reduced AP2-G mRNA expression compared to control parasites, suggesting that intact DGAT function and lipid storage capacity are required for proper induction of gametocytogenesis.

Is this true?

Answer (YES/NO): NO